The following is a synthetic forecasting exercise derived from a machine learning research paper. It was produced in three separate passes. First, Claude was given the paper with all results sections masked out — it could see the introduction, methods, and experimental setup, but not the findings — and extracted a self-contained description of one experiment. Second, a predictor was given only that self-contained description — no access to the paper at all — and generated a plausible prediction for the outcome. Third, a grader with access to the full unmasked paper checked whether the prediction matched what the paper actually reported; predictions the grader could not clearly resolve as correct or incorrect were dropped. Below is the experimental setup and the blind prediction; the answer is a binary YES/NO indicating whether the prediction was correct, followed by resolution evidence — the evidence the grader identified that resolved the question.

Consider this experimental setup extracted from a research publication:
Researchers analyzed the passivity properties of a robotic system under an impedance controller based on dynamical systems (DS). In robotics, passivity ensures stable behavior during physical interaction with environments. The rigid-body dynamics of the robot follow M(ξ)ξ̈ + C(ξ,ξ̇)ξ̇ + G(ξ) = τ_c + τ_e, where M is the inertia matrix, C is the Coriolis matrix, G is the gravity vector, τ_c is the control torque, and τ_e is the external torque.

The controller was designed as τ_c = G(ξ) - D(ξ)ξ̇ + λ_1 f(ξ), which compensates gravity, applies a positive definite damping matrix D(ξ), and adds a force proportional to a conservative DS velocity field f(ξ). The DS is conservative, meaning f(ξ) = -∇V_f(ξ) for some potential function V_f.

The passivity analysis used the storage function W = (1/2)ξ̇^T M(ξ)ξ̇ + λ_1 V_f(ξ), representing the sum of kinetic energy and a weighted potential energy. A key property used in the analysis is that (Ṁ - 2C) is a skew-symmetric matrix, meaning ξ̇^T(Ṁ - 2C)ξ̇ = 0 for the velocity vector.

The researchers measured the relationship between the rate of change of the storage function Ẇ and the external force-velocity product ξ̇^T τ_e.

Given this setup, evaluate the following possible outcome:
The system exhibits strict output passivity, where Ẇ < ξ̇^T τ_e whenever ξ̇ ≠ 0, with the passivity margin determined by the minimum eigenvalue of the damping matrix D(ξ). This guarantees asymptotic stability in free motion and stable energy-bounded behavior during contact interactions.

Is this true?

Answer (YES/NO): NO